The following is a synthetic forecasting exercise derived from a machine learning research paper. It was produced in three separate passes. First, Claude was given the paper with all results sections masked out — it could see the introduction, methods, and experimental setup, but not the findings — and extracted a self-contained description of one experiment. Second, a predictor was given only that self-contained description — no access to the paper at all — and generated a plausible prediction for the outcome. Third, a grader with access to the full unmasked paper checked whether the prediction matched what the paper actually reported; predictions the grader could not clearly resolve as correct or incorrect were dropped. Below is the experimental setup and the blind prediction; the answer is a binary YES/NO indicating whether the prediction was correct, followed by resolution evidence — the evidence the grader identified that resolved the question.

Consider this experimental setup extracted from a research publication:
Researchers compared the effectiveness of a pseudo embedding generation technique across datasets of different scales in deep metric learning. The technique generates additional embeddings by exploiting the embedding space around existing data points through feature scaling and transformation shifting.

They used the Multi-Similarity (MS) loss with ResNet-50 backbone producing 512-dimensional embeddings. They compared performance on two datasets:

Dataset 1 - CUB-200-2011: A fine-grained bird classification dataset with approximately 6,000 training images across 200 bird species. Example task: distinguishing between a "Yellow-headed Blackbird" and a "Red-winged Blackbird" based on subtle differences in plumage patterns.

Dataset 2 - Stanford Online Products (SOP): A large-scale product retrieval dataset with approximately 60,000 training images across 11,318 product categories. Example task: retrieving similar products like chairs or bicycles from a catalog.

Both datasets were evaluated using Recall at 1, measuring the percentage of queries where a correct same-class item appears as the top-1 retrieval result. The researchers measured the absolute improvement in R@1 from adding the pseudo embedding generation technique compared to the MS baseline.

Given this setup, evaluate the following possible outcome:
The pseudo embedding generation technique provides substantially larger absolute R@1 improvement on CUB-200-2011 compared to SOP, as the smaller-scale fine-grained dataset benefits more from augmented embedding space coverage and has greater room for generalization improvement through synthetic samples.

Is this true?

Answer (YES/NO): YES